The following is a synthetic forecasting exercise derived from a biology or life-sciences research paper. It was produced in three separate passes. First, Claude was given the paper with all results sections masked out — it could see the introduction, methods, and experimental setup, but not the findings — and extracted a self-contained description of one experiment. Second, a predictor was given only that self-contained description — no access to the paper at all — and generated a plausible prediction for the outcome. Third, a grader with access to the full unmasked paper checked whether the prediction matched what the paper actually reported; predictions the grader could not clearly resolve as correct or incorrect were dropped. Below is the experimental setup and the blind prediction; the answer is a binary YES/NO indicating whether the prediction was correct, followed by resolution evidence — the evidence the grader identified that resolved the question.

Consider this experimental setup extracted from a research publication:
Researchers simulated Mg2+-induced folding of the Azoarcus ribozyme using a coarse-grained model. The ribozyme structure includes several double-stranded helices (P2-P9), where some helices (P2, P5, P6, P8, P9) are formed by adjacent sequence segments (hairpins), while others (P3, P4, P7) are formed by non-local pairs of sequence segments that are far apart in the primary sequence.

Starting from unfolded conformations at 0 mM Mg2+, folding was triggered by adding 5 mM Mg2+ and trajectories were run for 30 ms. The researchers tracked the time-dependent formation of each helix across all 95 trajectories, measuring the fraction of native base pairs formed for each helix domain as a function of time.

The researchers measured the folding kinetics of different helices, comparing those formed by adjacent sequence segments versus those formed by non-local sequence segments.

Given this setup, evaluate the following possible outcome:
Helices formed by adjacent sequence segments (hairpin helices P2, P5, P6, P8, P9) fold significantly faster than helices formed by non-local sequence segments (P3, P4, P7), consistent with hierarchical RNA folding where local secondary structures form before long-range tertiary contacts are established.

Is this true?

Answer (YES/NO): NO